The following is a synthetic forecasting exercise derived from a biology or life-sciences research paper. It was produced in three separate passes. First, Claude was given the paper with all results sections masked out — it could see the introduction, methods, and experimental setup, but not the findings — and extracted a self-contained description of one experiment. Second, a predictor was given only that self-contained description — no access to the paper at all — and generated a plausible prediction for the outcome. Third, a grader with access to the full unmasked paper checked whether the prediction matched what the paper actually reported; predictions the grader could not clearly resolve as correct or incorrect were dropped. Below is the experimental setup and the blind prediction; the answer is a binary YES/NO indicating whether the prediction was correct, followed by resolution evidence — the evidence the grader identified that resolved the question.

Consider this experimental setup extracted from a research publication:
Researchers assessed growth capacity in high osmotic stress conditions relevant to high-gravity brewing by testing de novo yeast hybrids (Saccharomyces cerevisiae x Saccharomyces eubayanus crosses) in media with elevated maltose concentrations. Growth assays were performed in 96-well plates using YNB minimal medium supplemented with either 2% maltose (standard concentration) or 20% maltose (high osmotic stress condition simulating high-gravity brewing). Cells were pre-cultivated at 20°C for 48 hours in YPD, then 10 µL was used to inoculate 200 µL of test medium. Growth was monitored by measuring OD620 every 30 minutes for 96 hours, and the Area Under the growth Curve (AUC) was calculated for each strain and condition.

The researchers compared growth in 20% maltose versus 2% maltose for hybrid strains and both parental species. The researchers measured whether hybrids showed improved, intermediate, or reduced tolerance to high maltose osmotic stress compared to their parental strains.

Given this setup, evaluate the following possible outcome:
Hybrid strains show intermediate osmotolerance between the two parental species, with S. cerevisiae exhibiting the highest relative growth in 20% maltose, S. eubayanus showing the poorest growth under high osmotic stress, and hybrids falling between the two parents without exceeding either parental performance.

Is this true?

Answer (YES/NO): NO